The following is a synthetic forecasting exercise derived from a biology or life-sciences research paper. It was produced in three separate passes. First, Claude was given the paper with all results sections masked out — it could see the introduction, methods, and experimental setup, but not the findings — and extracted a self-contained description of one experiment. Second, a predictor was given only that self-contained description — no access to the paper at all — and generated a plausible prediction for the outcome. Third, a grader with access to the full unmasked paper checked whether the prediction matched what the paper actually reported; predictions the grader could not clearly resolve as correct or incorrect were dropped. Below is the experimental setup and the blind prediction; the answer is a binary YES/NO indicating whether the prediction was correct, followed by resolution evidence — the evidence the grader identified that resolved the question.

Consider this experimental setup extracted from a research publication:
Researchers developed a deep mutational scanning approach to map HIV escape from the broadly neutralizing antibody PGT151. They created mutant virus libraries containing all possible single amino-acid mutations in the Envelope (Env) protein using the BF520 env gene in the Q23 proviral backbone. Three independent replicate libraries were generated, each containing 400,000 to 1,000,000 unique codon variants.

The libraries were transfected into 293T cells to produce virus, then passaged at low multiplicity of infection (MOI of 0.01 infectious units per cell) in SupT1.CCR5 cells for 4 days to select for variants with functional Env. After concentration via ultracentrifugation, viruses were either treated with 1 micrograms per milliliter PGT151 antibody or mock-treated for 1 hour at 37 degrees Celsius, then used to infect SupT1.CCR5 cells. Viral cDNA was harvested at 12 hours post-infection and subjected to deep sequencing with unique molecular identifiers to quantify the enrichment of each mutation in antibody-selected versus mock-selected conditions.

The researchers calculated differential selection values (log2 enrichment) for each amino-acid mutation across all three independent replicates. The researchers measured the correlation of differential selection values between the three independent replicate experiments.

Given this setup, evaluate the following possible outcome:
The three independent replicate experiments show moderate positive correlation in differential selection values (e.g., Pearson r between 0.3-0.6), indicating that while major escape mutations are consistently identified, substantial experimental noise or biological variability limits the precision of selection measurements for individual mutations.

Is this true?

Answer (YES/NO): NO